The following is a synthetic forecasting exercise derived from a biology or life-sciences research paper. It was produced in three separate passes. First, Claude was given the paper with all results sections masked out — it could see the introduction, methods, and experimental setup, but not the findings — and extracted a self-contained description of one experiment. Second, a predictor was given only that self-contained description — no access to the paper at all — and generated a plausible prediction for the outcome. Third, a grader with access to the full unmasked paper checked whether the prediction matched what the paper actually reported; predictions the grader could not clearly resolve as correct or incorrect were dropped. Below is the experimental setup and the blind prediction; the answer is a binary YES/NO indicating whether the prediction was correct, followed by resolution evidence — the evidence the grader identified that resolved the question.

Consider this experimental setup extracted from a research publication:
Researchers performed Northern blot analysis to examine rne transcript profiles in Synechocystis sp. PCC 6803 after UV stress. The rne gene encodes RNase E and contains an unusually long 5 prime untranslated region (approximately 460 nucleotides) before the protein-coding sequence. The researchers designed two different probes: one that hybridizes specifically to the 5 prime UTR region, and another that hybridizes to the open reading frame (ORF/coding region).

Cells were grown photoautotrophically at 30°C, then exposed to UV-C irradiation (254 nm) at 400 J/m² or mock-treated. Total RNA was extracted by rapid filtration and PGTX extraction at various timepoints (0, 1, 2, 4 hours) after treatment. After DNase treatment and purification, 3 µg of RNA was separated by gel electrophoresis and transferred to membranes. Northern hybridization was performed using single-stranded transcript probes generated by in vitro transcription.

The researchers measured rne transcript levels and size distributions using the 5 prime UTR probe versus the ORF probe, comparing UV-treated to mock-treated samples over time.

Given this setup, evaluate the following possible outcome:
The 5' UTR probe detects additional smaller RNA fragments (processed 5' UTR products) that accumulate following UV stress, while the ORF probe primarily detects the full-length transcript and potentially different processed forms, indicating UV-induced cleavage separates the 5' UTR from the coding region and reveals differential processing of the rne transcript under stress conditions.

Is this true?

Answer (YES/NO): NO